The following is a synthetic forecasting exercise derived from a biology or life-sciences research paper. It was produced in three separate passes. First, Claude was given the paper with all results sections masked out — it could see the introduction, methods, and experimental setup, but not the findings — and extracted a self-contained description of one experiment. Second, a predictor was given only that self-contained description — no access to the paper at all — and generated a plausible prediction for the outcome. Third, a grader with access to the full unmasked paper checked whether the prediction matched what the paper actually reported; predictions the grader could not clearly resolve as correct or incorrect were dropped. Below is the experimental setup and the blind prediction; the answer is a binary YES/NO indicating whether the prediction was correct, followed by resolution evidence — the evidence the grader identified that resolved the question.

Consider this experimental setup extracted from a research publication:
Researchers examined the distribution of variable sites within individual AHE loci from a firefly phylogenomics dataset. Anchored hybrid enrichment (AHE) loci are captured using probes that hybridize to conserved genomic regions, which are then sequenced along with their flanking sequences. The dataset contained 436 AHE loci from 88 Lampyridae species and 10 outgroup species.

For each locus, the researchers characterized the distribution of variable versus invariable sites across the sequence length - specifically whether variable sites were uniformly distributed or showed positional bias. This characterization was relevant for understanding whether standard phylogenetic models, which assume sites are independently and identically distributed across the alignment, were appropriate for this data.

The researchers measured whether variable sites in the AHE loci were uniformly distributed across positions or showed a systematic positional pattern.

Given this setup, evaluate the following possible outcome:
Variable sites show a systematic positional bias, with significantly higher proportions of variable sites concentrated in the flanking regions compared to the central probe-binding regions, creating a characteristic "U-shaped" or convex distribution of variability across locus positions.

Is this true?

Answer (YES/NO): YES